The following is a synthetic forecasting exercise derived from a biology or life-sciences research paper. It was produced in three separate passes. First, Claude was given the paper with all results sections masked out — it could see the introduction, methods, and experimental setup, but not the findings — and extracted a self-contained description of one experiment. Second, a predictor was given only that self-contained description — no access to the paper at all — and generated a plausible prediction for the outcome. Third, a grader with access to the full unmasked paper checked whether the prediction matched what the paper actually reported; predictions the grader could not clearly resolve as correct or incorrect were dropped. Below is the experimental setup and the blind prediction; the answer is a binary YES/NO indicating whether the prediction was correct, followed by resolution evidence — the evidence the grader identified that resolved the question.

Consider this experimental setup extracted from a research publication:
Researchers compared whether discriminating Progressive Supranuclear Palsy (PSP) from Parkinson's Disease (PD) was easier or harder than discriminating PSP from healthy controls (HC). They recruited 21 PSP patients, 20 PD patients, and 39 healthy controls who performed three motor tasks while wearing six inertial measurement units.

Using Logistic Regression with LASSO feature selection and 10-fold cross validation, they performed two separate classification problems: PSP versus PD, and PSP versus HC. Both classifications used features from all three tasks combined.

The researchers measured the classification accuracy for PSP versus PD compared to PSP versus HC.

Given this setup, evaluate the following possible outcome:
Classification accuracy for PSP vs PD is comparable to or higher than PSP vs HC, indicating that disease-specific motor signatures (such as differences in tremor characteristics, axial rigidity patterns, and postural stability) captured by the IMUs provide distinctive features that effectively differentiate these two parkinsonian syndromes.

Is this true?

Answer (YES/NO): NO